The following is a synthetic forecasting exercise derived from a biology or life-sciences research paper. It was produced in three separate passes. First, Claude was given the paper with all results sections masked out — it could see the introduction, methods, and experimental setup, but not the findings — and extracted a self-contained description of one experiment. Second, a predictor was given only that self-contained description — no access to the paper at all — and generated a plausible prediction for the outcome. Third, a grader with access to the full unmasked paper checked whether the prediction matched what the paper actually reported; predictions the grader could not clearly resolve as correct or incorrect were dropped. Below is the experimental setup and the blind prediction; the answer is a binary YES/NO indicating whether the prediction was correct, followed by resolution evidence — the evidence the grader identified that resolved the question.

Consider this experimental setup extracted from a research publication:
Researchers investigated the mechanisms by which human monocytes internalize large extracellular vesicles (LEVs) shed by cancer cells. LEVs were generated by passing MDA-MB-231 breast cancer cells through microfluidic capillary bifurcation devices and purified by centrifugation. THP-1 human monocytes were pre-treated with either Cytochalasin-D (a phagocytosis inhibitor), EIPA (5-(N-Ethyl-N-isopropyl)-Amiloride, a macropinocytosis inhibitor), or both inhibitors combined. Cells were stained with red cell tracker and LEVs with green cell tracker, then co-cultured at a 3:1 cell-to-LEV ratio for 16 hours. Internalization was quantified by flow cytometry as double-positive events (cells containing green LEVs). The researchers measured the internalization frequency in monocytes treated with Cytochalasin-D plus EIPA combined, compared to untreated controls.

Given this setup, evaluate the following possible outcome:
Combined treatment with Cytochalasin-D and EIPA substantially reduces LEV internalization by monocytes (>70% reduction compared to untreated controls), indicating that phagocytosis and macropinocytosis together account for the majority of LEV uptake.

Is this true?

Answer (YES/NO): YES